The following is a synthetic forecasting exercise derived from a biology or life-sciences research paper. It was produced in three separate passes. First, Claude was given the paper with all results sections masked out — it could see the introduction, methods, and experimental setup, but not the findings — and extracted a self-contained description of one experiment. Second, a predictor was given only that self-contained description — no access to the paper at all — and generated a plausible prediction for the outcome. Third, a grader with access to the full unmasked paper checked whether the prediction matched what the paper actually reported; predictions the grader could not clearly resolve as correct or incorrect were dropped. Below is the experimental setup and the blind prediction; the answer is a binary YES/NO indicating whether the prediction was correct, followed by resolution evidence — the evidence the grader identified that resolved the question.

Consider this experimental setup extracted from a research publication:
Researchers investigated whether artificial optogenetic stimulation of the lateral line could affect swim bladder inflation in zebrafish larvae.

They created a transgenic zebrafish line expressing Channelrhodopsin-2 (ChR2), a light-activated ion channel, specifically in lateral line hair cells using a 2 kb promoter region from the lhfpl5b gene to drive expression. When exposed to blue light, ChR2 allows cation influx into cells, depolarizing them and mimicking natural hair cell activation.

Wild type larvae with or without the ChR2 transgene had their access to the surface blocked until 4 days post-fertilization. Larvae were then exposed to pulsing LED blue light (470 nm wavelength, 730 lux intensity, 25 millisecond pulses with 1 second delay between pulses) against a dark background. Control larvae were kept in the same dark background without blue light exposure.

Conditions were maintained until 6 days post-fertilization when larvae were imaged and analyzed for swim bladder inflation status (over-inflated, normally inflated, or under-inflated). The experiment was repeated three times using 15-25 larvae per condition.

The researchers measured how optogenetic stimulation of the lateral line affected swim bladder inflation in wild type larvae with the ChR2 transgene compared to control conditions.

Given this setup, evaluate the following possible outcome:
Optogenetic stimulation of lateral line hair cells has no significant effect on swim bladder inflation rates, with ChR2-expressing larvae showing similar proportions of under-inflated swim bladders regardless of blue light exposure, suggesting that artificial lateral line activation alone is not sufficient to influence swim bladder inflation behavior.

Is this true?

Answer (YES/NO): NO